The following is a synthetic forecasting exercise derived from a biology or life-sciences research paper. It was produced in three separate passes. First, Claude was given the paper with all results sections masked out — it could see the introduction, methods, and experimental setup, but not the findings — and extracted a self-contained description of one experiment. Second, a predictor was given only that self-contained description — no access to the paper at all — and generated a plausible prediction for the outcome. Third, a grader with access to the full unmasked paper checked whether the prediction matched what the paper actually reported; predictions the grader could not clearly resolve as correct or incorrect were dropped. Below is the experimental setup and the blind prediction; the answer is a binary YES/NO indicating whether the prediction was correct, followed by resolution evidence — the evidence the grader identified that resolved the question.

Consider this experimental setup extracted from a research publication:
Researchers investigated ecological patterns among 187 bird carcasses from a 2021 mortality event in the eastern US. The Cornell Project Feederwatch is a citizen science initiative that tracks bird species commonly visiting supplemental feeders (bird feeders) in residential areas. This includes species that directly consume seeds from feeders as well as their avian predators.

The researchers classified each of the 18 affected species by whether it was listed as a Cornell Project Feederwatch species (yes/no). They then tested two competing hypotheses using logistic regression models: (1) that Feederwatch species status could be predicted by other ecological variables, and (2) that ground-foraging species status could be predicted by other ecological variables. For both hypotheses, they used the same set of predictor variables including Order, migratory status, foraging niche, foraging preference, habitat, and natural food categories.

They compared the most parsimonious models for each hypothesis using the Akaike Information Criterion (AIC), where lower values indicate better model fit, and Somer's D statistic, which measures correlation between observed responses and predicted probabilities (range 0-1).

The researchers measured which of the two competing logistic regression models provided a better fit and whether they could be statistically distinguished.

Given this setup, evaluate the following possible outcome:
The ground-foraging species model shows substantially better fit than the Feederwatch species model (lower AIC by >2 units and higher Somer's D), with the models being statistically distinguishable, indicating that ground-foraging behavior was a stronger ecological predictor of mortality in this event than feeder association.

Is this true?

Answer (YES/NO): NO